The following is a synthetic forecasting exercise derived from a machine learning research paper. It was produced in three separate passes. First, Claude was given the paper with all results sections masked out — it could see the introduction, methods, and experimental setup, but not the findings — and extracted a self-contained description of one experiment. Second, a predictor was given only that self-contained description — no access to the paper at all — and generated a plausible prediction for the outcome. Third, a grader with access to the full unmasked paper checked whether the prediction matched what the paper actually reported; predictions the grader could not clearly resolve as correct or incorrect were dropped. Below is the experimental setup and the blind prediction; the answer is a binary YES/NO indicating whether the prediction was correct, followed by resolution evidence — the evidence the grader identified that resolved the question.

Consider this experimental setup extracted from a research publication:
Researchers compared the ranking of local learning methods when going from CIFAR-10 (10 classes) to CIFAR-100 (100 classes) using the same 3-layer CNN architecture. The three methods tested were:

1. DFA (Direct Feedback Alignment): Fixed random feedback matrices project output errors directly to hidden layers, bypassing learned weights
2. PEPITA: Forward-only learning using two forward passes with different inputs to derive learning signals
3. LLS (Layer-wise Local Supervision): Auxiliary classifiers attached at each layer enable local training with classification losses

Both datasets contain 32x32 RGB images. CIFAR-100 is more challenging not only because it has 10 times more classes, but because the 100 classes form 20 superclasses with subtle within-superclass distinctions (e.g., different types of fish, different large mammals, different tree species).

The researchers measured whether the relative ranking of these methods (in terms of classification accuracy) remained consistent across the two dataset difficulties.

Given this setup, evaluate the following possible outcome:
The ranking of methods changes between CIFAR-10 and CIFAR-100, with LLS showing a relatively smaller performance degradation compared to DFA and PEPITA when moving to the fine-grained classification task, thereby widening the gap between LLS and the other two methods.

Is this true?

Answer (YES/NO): NO